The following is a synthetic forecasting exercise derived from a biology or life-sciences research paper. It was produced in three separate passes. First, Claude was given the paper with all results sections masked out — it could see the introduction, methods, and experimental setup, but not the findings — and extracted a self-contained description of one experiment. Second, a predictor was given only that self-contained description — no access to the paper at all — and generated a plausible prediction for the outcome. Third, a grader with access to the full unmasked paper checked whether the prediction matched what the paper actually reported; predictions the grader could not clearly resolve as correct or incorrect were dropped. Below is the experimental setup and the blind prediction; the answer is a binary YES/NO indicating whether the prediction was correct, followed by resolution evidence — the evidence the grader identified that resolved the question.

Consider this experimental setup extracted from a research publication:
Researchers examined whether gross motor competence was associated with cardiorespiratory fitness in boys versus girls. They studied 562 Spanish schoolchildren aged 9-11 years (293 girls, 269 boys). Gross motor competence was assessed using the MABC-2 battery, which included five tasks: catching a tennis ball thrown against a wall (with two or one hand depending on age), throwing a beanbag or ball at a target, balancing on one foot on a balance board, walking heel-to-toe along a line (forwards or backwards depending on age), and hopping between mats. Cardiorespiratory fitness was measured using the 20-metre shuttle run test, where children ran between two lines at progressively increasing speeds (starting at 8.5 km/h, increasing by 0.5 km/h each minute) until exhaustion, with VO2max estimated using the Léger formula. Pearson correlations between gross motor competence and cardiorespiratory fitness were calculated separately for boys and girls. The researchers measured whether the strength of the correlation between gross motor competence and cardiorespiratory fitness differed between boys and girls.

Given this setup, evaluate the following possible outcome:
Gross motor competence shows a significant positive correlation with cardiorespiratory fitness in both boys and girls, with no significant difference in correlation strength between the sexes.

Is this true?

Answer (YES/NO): NO